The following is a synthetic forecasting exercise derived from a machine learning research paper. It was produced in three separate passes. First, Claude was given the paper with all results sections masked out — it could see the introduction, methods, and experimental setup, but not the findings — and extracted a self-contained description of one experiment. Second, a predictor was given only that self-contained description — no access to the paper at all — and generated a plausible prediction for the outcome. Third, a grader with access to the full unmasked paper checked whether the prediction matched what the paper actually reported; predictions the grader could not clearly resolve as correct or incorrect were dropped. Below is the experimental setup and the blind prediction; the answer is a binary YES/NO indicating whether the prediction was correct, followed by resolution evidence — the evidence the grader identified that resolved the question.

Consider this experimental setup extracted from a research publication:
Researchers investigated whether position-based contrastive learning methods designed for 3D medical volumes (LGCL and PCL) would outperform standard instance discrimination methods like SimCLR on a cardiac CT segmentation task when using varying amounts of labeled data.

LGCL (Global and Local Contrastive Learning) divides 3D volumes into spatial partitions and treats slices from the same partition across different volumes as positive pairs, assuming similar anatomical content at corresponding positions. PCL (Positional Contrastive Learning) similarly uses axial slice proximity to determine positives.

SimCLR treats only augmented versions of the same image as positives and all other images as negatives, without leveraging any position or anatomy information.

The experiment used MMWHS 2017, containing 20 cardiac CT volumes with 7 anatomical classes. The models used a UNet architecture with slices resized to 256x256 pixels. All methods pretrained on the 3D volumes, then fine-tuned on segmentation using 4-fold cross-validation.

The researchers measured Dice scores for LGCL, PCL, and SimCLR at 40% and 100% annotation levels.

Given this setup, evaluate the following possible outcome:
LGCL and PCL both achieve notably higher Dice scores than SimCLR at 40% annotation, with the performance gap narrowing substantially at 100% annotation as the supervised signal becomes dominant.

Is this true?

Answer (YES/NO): NO